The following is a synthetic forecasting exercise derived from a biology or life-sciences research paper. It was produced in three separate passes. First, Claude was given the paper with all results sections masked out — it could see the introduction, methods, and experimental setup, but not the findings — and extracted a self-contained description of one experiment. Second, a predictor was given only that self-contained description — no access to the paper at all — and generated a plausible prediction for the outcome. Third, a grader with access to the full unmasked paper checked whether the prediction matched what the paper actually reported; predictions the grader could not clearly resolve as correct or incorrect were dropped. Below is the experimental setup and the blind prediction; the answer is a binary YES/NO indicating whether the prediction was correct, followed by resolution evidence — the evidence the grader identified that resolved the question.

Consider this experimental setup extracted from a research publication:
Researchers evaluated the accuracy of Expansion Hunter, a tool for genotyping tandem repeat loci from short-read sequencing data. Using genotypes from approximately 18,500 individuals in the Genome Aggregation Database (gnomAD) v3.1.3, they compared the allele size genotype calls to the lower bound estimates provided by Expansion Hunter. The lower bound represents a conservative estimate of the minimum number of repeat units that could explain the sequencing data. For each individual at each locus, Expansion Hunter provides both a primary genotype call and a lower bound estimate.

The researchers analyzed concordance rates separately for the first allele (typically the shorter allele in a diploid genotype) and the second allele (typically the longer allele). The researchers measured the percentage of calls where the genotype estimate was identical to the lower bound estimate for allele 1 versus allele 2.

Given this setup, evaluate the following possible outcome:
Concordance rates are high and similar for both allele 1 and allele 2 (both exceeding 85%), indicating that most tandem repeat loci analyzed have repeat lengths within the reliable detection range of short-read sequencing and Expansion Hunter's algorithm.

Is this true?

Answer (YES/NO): YES